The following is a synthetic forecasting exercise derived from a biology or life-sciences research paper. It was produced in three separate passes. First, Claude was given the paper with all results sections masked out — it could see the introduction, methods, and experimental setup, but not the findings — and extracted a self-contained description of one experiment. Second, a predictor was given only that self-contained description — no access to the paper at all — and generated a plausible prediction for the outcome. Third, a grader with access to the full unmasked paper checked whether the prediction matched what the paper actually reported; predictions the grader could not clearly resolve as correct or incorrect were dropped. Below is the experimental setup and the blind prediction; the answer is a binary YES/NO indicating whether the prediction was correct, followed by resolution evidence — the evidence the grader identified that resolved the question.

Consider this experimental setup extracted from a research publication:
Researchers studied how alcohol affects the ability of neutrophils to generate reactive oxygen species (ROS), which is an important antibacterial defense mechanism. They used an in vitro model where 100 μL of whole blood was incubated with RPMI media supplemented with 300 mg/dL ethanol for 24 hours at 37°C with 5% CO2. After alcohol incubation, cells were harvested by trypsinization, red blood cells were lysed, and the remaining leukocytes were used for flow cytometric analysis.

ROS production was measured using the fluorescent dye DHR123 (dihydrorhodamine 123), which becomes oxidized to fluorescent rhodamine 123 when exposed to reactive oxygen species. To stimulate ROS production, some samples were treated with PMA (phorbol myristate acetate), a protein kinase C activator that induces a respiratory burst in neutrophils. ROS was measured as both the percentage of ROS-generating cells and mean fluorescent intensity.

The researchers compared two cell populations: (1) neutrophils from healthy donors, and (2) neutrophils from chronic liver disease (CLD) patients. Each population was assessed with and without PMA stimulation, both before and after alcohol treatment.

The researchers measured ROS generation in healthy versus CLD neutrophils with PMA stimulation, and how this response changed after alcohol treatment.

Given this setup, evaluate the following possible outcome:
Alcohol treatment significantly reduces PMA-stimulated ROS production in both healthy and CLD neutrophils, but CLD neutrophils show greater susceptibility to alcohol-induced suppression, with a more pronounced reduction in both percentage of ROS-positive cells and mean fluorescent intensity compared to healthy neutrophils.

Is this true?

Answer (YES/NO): NO